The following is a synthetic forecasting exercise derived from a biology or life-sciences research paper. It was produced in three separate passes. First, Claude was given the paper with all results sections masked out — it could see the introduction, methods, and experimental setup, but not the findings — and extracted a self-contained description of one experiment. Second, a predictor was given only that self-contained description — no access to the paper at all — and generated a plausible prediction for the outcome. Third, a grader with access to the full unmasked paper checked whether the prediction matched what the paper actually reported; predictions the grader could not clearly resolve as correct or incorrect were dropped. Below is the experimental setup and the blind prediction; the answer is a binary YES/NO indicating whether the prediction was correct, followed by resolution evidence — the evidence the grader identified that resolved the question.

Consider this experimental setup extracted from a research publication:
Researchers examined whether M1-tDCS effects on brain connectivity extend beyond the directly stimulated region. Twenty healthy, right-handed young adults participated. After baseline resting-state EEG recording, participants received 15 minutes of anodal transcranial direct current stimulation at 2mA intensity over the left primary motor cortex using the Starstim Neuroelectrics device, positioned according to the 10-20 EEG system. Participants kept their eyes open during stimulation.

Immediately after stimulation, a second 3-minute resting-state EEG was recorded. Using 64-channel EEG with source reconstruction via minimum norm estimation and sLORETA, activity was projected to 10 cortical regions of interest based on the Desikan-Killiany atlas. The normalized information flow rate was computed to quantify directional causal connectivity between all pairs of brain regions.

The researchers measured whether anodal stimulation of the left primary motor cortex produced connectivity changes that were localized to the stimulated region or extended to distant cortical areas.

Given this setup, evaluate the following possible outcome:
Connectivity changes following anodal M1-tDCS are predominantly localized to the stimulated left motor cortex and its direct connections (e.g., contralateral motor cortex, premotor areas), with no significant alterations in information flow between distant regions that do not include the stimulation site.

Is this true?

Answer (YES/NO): NO